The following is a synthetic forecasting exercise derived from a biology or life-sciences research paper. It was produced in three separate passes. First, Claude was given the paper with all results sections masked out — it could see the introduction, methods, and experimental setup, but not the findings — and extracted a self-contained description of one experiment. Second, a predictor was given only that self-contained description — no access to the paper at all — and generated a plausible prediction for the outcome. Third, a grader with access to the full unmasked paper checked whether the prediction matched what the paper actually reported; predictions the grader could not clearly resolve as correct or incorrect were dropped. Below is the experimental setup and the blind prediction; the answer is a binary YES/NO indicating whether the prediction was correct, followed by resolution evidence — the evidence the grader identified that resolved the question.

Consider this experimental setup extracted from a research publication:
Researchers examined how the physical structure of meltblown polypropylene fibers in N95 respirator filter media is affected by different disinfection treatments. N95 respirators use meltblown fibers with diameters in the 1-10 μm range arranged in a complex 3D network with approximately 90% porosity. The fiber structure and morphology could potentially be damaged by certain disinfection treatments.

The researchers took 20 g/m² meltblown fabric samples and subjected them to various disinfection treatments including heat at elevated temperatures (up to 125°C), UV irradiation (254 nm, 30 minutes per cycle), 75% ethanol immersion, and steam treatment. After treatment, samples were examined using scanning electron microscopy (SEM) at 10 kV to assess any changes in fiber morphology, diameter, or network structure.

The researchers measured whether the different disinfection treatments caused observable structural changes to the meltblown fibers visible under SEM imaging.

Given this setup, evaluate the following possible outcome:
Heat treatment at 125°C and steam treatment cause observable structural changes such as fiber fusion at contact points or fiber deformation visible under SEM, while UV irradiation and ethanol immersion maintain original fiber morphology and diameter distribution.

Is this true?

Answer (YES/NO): NO